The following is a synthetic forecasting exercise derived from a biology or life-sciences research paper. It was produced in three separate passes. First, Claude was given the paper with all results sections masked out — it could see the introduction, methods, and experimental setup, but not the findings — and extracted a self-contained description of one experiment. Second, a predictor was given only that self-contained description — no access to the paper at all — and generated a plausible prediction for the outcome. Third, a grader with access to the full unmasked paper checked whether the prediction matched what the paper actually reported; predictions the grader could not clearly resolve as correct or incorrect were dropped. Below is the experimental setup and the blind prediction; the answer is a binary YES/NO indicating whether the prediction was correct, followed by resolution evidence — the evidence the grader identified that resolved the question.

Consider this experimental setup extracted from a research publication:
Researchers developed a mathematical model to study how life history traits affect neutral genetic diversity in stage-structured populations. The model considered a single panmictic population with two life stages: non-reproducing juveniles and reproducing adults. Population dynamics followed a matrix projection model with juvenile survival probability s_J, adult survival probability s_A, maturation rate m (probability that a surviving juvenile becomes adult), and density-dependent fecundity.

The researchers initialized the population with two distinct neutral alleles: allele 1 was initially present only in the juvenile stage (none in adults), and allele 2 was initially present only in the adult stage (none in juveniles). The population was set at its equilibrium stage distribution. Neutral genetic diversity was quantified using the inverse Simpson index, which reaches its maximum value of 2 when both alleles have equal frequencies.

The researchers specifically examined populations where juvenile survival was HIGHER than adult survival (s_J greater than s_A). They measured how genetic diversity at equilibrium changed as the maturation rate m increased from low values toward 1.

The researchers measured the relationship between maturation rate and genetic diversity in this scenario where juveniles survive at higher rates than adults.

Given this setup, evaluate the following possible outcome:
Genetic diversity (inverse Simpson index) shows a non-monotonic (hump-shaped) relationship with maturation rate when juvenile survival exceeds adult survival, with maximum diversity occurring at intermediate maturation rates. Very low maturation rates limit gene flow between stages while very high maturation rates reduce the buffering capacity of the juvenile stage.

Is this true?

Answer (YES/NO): YES